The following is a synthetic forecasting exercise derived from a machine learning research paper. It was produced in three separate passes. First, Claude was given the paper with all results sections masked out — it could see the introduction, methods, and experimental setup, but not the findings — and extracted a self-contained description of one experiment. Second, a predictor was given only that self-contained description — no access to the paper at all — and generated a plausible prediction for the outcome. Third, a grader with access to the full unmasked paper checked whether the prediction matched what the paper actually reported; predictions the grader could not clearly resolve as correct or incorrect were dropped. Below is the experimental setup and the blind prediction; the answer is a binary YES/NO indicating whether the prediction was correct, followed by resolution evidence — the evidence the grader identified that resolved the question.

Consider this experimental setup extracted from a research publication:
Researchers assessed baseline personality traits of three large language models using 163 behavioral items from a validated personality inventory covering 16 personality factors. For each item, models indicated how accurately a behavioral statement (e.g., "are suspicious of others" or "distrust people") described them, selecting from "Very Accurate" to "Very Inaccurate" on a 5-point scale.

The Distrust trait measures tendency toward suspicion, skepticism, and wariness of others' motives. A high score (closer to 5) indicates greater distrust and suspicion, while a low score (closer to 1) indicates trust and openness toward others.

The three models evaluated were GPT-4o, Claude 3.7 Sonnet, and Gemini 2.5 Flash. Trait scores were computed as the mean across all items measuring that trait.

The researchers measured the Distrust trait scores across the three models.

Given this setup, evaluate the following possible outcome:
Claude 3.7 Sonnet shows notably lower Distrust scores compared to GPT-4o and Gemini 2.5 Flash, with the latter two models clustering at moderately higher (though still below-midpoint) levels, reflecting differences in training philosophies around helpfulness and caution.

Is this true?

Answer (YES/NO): NO